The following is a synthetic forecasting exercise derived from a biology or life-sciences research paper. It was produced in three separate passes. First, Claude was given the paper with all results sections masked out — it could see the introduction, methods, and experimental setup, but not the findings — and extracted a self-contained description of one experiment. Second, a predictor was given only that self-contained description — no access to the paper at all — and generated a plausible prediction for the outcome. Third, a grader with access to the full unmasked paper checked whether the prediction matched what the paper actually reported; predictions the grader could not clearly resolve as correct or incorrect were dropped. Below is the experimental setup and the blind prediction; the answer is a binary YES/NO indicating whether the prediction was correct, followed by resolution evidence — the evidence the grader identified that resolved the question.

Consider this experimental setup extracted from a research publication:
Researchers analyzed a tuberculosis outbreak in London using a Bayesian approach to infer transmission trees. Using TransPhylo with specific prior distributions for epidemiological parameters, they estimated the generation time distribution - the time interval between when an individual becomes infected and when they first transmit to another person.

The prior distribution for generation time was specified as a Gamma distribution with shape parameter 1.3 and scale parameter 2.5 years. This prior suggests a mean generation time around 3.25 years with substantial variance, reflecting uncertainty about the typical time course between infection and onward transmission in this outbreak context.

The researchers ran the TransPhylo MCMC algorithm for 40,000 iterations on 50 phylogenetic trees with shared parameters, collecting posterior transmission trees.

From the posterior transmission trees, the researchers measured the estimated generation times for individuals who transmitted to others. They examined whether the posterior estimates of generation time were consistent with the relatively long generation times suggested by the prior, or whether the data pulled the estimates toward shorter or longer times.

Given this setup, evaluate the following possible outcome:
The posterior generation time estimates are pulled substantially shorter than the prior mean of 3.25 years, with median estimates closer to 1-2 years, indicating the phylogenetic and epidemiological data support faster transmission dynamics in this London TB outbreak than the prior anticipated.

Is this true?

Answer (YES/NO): YES